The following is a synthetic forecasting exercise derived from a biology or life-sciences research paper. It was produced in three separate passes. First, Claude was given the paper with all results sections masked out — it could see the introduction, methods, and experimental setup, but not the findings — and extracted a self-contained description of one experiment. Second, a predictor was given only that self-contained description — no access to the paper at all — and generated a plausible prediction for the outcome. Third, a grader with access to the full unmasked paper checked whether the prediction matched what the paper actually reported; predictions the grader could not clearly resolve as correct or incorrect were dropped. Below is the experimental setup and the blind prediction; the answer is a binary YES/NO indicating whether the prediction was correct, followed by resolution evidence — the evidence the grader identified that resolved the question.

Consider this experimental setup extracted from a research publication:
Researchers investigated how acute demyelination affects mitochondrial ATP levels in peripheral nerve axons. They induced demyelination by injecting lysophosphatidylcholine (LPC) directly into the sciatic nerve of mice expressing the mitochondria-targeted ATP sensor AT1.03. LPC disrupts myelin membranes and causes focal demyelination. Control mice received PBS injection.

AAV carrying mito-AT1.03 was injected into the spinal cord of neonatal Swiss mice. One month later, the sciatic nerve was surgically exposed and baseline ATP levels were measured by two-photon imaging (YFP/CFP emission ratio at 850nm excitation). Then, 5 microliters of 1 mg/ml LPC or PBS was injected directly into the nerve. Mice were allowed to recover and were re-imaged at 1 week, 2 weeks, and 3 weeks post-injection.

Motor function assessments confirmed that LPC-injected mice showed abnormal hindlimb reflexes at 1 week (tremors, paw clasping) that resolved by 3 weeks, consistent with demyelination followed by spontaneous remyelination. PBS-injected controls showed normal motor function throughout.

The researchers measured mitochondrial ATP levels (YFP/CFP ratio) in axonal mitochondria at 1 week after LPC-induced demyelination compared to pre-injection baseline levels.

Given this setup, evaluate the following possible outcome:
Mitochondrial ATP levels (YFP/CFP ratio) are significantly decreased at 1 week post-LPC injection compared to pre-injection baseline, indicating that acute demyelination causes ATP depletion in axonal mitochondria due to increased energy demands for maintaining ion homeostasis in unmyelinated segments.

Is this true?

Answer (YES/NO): NO